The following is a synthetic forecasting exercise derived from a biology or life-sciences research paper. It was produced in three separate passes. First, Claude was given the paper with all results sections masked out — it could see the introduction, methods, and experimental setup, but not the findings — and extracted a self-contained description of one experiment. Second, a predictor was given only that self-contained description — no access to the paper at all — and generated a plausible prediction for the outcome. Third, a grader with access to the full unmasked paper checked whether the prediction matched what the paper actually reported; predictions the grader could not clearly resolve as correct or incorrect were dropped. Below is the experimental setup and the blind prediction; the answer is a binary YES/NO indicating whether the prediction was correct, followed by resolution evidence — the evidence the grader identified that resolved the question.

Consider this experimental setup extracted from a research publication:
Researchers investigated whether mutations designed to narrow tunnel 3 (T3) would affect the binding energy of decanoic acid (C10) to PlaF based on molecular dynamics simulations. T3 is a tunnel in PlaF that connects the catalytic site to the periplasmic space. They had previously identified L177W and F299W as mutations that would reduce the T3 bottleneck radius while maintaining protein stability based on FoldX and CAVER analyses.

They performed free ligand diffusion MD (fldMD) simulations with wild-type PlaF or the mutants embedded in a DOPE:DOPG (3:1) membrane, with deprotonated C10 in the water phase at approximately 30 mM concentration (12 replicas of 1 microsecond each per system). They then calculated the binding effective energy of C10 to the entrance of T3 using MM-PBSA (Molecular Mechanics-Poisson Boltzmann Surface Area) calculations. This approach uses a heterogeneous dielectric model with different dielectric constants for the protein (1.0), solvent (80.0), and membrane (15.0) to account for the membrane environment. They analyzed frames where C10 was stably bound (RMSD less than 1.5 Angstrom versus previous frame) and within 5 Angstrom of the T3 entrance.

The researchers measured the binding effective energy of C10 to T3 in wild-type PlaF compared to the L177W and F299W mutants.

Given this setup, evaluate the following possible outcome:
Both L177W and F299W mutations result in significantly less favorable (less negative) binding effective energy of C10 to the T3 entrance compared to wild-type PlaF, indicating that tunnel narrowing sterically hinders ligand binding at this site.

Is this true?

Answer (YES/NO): NO